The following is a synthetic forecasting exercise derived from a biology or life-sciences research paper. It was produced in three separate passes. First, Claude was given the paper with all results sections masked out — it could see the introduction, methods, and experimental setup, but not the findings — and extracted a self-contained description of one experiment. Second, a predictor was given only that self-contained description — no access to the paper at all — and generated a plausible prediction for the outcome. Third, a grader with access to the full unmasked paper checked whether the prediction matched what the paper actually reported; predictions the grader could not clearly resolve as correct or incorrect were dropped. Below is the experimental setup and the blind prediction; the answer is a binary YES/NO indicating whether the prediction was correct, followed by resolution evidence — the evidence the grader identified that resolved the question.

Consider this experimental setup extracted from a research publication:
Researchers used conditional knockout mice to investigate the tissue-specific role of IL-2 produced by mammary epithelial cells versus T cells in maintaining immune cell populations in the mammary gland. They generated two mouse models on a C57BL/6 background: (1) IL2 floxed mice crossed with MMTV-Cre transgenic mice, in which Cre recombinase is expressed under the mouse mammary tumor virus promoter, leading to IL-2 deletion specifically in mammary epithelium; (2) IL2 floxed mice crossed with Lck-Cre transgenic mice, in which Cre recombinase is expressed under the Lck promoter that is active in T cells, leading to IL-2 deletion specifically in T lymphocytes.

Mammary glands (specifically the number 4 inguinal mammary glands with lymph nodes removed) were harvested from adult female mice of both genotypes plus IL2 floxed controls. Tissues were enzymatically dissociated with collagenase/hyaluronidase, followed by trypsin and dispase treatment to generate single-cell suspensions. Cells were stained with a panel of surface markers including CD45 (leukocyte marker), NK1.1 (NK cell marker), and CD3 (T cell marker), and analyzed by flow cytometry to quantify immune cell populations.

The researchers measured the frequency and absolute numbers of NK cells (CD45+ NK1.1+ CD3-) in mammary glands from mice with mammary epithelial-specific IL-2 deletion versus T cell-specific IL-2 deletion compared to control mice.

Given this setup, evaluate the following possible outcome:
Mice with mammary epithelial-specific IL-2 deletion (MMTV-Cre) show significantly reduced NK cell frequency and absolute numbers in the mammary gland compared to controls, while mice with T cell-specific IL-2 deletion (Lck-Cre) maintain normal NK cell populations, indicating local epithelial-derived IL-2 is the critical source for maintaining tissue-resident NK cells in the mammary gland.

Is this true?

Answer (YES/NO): NO